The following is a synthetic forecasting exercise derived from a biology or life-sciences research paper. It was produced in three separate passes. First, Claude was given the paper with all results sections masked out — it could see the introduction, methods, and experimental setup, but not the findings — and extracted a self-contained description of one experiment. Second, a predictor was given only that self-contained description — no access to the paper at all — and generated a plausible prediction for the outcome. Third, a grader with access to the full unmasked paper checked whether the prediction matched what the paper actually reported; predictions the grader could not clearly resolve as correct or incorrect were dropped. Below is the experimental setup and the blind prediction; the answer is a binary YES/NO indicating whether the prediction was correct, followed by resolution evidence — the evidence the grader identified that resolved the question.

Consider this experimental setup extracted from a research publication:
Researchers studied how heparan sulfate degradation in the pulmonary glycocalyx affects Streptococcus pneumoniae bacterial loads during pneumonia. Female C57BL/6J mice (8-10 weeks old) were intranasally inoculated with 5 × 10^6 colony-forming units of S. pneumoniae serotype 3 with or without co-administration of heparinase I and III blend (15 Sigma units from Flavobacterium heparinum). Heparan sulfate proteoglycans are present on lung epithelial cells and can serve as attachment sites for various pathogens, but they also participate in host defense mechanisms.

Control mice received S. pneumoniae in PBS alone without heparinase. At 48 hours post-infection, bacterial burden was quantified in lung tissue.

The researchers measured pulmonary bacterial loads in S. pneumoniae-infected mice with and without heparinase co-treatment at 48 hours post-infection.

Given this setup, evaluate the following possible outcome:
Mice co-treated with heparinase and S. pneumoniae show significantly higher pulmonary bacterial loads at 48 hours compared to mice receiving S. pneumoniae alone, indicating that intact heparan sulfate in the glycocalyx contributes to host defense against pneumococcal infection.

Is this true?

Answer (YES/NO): YES